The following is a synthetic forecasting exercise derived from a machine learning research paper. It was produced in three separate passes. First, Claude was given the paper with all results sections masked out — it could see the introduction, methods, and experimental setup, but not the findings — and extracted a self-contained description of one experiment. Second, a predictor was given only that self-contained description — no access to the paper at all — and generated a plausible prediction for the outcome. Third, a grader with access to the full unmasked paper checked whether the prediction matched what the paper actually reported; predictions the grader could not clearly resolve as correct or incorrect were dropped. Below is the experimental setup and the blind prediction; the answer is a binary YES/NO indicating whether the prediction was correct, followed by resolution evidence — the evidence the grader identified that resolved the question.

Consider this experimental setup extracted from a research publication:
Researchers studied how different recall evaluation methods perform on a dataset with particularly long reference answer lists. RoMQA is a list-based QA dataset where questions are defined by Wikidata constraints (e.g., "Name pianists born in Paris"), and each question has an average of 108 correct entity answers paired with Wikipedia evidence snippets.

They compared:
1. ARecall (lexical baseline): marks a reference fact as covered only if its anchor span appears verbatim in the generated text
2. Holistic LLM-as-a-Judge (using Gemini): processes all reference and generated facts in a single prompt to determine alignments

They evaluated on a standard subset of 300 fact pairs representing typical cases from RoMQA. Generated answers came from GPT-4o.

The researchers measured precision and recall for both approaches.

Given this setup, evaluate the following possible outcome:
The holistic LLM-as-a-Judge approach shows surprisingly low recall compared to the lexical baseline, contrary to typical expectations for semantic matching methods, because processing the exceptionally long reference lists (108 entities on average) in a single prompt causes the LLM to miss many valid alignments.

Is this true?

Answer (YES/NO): NO